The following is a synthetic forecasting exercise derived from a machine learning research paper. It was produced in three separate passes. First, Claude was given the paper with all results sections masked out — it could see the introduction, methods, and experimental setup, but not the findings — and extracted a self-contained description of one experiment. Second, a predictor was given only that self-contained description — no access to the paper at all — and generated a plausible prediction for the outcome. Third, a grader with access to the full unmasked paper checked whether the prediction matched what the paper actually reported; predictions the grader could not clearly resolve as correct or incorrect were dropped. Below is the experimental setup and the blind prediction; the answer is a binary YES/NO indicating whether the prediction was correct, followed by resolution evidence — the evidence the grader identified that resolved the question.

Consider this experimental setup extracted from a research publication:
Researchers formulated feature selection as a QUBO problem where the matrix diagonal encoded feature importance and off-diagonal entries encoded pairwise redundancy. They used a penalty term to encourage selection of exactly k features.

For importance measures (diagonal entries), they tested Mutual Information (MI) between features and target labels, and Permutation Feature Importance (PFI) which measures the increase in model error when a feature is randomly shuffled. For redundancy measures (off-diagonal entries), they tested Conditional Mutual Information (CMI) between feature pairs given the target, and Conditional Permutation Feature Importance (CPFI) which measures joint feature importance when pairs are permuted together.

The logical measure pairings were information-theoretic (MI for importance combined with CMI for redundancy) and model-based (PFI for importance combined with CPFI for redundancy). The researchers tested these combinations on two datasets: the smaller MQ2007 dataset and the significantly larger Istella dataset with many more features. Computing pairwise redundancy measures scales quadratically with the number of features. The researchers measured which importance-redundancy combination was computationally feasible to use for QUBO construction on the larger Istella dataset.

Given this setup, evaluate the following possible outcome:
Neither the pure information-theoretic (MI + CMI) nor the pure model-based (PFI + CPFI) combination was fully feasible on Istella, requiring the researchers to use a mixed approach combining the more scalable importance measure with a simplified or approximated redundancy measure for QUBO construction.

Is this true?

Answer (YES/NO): NO